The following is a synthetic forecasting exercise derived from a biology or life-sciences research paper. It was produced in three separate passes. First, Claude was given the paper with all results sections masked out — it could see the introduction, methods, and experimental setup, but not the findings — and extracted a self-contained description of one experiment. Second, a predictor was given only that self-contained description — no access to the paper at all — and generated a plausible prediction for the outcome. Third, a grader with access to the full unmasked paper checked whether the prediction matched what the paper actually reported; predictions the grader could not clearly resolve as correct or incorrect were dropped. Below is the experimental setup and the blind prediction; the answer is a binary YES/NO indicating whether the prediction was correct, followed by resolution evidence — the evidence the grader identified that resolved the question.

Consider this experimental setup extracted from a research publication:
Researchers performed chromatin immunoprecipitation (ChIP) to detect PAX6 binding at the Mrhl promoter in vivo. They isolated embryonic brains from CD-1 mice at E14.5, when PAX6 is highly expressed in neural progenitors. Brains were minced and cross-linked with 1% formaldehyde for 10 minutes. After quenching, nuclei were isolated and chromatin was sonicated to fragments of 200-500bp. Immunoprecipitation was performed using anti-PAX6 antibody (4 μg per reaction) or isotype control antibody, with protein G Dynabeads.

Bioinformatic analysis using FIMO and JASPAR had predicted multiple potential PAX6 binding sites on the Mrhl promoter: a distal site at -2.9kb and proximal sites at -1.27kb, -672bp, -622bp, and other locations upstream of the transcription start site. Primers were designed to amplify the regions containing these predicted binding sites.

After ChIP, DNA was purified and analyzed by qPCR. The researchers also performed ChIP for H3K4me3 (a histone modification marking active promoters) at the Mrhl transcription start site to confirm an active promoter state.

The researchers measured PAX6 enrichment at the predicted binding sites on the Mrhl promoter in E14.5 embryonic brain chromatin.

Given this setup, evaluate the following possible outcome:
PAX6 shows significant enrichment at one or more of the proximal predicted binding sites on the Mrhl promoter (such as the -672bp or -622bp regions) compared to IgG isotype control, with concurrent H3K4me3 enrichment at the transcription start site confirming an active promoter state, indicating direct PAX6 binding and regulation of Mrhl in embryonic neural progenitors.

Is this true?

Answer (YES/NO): NO